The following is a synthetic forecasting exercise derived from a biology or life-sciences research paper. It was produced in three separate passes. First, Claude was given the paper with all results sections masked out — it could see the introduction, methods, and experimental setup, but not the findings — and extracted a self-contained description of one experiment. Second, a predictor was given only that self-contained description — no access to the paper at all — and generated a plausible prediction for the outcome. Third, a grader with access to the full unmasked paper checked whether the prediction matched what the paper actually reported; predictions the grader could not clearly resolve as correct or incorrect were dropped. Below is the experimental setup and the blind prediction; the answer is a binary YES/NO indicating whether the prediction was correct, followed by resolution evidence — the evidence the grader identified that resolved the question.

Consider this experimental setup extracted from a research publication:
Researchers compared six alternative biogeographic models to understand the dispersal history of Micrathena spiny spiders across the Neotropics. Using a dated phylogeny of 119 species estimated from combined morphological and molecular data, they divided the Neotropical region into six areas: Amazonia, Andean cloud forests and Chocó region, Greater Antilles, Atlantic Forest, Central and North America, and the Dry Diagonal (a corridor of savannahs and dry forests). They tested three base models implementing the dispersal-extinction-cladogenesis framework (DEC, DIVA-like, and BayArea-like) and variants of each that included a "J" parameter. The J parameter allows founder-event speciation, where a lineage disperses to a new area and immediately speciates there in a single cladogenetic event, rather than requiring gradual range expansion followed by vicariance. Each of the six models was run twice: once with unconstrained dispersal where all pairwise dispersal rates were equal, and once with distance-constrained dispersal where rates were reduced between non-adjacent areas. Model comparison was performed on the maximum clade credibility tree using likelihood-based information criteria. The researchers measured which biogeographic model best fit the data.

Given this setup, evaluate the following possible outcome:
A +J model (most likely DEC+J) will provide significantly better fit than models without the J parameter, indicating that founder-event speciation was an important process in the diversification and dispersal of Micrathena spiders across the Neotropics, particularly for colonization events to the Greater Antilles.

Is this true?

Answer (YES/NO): NO